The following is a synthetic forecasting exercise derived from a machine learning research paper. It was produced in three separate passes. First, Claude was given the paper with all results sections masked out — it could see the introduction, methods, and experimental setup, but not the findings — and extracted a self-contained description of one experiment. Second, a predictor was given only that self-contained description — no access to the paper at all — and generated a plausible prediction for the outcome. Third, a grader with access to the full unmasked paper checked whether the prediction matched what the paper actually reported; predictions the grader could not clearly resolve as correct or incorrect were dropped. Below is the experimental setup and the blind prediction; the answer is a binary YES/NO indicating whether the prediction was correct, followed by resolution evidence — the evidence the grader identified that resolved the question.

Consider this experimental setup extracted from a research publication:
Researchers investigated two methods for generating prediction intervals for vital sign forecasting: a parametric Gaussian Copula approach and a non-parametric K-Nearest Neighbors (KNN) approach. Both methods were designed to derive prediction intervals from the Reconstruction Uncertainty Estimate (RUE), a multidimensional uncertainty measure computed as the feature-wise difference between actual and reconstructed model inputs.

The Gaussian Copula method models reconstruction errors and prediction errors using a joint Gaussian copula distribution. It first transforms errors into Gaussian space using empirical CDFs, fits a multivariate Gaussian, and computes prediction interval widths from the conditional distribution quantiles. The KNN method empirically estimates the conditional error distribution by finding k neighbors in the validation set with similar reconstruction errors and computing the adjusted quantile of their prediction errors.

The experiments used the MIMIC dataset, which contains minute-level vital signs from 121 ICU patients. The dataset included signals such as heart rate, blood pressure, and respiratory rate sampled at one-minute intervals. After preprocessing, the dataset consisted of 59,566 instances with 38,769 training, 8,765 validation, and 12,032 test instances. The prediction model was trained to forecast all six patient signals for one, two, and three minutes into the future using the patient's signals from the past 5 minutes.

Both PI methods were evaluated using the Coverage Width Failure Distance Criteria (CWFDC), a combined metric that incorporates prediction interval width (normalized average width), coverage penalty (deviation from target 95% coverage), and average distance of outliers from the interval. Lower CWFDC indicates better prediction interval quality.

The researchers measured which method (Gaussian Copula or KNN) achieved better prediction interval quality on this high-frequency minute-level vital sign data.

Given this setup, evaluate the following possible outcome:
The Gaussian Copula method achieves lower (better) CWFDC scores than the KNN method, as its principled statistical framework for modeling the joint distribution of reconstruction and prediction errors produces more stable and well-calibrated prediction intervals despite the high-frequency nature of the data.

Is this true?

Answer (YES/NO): NO